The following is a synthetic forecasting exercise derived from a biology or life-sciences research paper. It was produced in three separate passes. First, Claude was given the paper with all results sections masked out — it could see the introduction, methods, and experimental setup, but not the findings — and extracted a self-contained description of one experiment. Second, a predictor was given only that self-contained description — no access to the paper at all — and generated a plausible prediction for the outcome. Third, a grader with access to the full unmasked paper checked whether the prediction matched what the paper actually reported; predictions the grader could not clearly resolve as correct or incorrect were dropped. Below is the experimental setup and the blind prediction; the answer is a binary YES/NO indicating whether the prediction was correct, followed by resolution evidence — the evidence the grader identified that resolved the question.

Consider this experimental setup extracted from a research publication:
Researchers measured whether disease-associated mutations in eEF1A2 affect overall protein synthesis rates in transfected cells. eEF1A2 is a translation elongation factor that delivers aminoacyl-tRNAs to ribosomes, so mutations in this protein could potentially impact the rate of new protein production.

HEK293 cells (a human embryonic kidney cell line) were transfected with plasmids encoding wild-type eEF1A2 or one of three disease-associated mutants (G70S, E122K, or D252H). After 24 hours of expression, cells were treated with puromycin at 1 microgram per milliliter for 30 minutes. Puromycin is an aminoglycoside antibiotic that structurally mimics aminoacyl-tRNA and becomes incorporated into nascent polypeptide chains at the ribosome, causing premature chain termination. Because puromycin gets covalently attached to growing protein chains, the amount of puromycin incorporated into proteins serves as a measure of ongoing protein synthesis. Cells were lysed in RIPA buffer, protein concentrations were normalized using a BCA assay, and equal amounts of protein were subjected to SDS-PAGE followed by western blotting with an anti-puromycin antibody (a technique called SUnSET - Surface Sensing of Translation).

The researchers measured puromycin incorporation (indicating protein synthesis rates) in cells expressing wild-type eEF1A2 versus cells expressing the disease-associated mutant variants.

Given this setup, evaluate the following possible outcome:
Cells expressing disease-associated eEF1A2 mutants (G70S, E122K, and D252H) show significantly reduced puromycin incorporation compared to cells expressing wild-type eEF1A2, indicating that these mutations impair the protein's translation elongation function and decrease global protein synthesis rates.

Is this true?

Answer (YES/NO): YES